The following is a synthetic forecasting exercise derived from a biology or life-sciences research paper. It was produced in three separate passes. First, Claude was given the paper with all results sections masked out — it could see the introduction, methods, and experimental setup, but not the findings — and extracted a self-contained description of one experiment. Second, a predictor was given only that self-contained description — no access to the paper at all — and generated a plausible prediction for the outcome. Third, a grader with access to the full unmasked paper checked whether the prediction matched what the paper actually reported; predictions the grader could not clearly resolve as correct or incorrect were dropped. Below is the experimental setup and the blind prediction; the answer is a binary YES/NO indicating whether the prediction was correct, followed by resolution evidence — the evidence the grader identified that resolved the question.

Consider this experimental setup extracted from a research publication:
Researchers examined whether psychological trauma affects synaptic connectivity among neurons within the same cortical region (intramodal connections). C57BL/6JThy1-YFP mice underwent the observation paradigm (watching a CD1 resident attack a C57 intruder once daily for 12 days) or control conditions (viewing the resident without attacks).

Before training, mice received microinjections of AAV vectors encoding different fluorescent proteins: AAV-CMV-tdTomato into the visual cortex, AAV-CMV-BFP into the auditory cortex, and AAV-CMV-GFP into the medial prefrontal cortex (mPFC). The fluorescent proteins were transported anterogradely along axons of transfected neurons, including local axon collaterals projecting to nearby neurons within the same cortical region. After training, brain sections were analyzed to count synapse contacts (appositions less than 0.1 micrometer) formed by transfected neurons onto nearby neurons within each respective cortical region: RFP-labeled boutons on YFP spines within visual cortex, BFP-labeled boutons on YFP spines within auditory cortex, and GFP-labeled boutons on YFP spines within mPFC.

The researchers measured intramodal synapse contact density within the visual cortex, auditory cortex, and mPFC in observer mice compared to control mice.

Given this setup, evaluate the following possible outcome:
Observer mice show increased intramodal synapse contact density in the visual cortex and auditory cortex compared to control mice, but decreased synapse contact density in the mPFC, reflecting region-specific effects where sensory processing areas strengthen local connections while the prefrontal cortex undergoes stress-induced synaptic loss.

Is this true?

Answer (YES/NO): NO